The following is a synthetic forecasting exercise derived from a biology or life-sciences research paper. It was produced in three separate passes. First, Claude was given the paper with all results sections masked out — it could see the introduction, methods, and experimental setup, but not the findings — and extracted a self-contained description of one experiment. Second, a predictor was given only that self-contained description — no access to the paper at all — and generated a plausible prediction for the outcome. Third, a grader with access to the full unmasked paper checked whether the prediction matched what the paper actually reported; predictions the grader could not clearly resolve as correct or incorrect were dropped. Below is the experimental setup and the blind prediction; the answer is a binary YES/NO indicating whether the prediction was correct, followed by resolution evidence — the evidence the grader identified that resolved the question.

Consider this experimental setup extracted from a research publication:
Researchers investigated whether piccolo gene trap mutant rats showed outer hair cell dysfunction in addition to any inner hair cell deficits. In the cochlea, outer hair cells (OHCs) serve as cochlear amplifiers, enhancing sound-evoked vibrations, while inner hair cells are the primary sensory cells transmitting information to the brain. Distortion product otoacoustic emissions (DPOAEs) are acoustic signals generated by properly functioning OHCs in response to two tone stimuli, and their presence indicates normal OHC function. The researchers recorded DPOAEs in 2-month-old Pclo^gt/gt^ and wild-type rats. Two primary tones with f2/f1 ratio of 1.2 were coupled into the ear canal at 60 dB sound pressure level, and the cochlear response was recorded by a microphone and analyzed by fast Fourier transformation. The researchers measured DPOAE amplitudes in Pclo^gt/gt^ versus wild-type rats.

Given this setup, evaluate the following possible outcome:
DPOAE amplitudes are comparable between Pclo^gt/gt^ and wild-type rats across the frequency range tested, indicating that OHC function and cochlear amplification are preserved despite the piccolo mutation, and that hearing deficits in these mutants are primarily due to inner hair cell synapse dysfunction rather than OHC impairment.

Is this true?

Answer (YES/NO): YES